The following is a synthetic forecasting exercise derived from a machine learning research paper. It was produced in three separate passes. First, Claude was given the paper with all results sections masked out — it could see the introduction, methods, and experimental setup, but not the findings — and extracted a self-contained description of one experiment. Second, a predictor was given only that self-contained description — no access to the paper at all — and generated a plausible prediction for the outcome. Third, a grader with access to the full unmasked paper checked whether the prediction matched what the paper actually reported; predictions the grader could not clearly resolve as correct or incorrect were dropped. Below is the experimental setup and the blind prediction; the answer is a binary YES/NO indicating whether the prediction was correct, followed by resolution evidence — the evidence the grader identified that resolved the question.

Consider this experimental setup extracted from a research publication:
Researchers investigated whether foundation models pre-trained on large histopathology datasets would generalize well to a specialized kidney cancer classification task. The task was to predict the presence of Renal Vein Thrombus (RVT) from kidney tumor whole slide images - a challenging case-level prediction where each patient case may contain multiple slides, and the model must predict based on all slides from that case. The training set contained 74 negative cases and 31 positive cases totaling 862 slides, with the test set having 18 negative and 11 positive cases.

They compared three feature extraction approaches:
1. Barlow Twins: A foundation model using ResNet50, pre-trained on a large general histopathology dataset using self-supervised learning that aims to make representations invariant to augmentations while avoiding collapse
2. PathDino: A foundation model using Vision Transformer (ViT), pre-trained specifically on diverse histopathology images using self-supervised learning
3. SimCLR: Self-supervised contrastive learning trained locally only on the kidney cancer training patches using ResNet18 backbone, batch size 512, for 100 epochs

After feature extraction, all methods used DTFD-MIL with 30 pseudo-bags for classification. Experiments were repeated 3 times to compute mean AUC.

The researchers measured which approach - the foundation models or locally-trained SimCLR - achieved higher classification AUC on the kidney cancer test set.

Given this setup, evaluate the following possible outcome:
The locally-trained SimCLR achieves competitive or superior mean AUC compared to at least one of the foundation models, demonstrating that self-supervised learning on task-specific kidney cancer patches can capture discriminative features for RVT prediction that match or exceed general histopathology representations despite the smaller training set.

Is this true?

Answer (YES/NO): YES